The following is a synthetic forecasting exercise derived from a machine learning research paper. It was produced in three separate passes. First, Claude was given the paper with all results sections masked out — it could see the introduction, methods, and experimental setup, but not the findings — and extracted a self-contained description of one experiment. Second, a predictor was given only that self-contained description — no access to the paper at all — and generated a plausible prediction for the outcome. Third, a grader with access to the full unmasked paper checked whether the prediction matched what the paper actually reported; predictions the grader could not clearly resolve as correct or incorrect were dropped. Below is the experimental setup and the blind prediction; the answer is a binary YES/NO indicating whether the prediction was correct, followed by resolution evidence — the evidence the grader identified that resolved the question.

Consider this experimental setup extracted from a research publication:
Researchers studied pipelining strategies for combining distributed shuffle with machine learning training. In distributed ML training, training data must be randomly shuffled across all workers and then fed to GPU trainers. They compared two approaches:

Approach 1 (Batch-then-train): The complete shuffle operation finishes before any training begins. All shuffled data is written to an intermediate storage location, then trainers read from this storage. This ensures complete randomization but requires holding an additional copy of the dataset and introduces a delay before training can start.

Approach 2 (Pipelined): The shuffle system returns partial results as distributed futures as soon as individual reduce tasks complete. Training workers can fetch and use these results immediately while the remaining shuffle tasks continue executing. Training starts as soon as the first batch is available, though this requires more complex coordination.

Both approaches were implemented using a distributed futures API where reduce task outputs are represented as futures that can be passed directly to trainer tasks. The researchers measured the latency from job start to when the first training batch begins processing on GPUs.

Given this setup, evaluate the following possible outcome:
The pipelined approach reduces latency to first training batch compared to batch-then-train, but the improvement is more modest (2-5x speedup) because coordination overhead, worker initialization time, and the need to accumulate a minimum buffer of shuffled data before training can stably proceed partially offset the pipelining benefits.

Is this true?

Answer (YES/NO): YES